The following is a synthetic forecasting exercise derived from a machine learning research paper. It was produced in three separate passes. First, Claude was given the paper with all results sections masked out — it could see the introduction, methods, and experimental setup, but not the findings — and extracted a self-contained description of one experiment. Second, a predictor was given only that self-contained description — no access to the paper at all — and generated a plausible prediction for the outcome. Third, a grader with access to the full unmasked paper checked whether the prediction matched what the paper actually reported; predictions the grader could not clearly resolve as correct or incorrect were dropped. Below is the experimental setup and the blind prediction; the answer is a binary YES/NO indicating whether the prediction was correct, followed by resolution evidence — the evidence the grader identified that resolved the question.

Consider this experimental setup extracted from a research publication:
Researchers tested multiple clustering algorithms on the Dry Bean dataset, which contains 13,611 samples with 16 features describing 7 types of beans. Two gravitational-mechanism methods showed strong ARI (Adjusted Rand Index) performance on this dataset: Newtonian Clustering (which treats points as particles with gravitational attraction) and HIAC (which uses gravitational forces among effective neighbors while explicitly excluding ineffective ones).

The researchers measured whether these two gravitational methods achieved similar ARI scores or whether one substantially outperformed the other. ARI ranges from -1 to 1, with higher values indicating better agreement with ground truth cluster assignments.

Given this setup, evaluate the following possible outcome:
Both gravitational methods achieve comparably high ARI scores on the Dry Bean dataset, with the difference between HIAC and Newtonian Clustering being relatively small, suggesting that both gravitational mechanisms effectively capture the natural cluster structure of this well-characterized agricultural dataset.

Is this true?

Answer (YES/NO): YES